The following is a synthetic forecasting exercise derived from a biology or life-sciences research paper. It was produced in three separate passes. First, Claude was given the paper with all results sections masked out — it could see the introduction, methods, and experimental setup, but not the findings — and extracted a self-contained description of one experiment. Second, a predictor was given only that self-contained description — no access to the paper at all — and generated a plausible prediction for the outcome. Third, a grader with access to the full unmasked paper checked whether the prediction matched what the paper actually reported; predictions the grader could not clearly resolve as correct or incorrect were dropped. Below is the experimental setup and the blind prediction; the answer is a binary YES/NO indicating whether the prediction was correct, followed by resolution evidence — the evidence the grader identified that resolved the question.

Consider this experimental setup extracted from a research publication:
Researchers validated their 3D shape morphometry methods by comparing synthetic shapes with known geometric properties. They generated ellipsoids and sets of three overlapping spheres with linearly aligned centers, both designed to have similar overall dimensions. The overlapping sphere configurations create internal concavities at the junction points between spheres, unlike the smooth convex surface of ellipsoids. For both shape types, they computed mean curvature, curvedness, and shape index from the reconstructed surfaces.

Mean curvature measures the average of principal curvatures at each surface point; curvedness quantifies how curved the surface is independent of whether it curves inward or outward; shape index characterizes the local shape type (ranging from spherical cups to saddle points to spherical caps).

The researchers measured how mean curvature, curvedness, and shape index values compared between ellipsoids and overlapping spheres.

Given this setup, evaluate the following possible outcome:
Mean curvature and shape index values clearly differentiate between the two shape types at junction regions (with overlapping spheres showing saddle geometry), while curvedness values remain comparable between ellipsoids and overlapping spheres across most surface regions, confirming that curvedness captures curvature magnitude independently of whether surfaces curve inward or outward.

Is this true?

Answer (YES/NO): NO